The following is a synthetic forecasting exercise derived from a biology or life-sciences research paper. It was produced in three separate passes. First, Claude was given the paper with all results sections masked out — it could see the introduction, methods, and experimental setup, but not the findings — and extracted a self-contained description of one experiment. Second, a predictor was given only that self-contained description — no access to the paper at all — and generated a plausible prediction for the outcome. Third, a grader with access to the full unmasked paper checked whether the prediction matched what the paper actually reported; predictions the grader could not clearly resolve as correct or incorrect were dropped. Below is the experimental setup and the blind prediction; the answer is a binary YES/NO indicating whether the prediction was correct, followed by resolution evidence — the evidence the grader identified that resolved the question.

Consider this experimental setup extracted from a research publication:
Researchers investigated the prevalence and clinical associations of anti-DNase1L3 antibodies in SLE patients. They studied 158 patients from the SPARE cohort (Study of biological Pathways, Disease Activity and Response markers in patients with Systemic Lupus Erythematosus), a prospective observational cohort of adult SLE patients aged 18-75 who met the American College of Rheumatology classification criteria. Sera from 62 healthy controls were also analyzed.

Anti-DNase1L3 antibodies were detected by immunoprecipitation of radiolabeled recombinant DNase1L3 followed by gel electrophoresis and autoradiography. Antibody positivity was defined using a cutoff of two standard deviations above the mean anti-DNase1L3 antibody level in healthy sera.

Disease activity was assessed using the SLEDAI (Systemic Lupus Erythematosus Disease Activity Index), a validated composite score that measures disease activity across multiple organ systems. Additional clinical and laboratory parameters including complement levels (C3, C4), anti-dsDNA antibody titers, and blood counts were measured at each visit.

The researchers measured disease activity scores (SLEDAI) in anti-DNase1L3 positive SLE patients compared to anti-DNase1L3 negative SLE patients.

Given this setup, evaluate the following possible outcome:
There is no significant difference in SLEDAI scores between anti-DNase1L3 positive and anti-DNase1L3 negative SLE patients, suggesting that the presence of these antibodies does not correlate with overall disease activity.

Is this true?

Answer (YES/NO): NO